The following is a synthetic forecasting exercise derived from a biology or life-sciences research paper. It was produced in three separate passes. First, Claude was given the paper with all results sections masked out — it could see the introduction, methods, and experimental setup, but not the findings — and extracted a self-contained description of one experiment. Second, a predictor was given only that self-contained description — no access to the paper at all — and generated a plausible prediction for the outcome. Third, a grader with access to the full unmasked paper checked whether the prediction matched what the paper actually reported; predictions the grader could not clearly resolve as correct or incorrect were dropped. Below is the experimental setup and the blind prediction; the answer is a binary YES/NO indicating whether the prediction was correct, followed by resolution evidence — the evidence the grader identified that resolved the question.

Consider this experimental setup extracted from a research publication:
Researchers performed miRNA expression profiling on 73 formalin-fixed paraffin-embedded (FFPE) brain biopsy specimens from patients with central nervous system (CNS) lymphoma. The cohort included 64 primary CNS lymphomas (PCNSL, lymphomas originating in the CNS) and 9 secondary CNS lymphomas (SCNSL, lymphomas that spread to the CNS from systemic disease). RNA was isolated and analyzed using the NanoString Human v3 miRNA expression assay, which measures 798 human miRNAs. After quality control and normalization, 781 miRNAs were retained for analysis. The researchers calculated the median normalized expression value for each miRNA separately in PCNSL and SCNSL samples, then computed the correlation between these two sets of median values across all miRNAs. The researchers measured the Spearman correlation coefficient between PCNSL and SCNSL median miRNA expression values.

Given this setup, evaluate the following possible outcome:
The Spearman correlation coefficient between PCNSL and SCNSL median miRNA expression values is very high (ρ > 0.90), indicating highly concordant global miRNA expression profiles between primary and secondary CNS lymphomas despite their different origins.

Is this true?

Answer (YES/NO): NO